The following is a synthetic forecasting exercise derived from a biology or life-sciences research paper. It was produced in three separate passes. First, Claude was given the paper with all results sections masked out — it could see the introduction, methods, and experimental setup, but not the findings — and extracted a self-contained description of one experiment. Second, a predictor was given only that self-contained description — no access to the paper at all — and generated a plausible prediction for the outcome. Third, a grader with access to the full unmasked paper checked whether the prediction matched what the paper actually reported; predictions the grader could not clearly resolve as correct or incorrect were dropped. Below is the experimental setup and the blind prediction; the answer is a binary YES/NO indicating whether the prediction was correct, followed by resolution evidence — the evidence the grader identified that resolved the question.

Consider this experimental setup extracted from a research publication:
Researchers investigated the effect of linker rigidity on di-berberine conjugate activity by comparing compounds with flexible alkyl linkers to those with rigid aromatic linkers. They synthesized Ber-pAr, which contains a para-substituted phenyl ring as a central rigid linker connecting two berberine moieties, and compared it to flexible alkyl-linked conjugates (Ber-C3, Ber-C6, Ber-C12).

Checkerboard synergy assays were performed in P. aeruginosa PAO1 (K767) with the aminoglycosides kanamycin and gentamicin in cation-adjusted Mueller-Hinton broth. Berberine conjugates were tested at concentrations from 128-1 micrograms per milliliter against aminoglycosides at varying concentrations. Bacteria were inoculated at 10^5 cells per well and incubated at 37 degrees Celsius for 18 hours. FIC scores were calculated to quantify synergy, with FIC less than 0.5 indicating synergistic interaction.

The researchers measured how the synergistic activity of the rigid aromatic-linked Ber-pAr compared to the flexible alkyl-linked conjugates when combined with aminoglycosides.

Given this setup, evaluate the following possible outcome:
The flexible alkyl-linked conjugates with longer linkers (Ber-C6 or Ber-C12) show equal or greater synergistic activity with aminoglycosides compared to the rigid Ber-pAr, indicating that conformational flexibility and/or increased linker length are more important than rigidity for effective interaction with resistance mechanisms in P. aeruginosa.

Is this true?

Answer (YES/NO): YES